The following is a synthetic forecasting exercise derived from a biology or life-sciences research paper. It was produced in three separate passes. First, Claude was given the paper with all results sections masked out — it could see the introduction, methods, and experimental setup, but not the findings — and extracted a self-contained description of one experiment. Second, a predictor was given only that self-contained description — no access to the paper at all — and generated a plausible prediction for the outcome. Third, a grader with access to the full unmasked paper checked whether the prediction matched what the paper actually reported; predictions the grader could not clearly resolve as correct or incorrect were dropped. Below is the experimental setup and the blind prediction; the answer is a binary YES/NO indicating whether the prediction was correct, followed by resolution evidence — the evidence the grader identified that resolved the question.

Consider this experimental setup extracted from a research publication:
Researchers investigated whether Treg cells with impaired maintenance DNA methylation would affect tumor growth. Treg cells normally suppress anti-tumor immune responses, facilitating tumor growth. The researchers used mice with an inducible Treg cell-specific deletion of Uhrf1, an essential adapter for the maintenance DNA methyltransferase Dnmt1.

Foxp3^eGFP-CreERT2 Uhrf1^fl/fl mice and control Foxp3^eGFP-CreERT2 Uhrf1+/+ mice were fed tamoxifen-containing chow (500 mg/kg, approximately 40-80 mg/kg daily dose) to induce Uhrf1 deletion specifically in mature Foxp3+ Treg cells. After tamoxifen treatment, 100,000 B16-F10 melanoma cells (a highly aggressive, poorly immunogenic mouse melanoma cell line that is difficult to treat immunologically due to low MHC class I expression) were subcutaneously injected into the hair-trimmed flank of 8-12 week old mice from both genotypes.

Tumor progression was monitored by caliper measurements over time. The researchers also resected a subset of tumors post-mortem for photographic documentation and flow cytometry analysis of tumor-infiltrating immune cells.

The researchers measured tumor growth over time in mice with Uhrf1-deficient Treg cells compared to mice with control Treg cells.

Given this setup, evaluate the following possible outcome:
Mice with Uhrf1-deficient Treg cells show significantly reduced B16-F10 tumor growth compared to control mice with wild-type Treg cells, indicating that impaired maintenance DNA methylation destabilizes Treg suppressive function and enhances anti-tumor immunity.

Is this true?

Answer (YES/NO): YES